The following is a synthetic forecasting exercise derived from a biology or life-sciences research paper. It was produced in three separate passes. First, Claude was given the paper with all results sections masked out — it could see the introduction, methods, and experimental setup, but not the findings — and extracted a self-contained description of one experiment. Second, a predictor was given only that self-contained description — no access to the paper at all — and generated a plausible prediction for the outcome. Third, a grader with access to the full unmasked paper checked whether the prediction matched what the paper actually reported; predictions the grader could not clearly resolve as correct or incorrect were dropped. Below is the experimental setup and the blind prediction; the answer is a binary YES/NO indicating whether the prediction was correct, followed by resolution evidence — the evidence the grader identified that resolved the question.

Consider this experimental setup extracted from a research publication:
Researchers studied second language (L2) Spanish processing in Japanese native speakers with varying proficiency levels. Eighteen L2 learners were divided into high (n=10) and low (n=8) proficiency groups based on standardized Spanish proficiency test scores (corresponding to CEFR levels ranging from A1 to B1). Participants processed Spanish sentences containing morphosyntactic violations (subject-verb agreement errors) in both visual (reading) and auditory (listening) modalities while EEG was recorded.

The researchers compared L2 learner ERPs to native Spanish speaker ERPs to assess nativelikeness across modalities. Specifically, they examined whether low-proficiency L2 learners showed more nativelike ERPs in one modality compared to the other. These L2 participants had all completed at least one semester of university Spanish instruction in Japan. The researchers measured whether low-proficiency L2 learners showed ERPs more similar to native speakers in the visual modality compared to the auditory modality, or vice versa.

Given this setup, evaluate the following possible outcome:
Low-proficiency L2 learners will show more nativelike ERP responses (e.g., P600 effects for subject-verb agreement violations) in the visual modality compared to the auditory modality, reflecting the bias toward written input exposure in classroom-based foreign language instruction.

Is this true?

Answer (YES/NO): YES